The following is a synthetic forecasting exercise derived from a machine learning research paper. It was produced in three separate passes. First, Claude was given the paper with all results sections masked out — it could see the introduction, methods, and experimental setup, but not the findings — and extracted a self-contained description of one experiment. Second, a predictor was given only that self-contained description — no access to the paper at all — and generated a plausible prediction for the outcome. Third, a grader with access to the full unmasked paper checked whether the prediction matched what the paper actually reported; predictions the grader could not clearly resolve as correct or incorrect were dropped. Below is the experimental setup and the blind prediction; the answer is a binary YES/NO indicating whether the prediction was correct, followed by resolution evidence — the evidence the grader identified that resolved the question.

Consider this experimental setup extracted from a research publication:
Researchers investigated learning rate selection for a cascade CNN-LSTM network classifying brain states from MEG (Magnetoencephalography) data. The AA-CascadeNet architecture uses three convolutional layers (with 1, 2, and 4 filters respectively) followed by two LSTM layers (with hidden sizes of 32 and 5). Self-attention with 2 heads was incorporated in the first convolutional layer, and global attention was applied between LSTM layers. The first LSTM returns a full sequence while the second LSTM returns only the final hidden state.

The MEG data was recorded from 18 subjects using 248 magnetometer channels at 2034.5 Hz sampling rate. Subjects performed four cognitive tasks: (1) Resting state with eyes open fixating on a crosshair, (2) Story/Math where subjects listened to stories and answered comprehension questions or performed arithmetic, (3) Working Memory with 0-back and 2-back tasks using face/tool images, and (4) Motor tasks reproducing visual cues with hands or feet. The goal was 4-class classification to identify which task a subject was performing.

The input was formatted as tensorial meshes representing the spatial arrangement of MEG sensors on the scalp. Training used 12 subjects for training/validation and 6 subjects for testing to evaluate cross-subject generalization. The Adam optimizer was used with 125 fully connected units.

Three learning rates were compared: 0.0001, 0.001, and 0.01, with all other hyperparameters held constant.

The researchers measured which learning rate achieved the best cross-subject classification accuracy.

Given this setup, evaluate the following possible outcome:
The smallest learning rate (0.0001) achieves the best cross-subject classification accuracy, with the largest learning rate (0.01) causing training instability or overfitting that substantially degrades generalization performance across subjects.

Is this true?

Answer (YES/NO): YES